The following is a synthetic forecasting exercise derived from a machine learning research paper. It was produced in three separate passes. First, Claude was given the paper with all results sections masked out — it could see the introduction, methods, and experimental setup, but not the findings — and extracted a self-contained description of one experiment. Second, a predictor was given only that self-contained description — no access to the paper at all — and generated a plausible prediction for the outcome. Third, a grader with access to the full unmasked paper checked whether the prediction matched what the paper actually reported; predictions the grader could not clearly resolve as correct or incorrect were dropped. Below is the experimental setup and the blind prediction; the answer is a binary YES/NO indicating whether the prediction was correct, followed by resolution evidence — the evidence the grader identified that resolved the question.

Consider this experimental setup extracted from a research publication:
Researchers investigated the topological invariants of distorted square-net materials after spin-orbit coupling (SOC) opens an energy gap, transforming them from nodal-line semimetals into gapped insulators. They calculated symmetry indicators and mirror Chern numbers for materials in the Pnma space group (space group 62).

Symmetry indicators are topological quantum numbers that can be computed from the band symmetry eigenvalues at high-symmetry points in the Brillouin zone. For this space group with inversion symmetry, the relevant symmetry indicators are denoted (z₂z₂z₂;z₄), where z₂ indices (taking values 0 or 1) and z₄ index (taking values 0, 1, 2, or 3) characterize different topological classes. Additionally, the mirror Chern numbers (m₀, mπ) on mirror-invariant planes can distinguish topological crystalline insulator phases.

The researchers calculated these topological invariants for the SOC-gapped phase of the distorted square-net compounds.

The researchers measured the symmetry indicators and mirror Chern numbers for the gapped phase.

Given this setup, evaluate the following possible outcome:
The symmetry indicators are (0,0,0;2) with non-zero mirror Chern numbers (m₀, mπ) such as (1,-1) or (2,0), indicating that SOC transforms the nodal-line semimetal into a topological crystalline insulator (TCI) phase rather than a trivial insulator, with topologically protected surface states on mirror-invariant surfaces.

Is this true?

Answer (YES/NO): NO